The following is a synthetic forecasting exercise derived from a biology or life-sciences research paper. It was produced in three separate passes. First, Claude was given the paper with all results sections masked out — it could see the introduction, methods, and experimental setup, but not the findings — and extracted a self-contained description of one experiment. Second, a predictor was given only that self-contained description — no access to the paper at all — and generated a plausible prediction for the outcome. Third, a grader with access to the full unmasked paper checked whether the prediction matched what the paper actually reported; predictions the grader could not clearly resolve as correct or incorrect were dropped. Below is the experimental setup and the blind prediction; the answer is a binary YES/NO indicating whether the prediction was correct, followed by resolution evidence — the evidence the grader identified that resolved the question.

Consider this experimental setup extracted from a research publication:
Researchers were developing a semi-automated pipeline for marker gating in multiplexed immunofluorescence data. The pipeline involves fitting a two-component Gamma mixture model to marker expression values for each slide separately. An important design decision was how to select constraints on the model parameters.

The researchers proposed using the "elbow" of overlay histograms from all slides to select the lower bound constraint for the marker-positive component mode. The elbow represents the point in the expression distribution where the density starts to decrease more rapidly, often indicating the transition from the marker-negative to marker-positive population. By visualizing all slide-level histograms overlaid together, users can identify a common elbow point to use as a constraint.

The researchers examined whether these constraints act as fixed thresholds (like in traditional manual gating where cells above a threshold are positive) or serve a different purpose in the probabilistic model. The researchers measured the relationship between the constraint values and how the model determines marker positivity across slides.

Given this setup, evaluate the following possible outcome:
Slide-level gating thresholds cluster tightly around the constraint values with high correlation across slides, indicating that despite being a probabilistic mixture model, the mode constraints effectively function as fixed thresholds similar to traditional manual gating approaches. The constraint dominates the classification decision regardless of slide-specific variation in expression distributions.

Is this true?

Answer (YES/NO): NO